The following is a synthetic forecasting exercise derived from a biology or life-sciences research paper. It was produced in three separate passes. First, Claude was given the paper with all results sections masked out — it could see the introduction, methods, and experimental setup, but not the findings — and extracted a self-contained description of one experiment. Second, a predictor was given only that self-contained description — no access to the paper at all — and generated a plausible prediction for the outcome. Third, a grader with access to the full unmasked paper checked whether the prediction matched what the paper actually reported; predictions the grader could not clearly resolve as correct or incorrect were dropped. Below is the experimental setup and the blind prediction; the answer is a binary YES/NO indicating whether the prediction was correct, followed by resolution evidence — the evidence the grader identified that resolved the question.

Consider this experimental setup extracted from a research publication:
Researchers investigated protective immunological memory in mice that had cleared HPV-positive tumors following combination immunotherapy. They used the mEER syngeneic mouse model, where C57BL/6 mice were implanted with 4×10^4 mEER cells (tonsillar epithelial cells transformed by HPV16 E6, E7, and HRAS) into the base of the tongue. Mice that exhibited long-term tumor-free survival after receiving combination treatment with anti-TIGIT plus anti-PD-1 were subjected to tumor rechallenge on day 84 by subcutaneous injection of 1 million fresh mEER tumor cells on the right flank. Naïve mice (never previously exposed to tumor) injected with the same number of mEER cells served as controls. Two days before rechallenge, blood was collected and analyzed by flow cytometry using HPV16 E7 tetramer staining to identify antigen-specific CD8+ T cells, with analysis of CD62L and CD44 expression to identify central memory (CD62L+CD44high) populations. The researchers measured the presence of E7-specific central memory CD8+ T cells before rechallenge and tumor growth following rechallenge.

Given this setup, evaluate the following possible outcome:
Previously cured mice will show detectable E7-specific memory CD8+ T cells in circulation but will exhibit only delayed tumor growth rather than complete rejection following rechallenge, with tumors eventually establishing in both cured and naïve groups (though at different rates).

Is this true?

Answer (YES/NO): NO